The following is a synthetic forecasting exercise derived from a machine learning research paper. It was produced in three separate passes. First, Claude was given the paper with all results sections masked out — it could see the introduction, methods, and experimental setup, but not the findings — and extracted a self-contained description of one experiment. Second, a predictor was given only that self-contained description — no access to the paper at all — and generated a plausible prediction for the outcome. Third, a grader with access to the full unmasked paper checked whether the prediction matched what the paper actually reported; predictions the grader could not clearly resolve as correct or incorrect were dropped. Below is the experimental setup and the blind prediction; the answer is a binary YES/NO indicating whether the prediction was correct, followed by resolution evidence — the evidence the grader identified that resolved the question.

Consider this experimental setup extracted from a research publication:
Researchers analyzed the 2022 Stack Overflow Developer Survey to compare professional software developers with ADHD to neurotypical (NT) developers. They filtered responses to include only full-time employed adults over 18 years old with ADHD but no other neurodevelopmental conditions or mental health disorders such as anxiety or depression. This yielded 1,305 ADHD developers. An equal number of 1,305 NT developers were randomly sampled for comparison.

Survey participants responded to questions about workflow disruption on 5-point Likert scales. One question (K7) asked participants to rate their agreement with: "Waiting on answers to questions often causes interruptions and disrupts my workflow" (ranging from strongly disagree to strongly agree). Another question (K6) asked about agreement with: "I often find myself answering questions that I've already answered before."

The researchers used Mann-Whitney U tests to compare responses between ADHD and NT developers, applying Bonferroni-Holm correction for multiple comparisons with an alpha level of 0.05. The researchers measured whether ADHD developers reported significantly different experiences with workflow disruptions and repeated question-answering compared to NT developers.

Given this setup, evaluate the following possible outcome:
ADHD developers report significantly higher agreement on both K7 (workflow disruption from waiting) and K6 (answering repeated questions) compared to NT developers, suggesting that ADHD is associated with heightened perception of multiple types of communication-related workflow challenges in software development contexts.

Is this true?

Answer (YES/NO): NO